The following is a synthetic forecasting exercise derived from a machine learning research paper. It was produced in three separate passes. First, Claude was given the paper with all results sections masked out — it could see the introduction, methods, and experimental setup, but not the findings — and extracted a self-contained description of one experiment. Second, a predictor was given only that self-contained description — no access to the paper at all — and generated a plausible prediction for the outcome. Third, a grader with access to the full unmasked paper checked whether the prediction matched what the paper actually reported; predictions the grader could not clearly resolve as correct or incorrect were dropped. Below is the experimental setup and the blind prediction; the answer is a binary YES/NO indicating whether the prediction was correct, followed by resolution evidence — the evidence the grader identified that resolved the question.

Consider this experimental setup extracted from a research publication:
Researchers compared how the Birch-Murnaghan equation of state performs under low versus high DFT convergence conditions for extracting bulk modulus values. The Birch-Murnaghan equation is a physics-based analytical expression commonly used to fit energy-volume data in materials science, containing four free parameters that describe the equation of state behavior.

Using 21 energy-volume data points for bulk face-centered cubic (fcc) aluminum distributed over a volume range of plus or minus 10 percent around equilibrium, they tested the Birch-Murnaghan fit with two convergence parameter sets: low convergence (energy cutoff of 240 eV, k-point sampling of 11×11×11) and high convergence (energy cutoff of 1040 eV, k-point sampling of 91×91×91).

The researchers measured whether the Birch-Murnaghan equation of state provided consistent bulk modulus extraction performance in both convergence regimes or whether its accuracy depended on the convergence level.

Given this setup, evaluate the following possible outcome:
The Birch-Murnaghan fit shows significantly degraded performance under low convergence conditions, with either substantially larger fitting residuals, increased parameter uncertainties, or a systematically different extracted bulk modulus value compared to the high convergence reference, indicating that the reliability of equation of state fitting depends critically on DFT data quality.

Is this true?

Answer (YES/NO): NO